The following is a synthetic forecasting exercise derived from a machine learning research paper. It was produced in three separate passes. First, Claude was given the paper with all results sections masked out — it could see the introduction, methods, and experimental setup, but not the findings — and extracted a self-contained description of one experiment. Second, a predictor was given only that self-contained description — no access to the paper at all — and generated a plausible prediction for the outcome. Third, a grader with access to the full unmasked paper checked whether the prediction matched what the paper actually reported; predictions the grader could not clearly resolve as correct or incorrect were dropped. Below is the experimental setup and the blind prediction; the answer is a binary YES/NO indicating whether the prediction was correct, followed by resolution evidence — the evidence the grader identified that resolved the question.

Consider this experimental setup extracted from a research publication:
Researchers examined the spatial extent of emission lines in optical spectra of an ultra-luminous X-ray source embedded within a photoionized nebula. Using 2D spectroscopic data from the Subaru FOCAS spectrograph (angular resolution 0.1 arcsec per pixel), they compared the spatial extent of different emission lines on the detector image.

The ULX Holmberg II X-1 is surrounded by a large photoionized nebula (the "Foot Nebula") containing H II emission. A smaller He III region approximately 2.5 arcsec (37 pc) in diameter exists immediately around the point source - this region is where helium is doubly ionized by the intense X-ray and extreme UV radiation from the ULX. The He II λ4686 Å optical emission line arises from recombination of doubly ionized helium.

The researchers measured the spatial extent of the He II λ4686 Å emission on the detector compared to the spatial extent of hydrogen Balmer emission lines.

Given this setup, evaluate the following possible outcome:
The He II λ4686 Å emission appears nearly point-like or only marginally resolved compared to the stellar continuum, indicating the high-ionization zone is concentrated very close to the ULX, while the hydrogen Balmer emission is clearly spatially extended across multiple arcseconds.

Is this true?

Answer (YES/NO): NO